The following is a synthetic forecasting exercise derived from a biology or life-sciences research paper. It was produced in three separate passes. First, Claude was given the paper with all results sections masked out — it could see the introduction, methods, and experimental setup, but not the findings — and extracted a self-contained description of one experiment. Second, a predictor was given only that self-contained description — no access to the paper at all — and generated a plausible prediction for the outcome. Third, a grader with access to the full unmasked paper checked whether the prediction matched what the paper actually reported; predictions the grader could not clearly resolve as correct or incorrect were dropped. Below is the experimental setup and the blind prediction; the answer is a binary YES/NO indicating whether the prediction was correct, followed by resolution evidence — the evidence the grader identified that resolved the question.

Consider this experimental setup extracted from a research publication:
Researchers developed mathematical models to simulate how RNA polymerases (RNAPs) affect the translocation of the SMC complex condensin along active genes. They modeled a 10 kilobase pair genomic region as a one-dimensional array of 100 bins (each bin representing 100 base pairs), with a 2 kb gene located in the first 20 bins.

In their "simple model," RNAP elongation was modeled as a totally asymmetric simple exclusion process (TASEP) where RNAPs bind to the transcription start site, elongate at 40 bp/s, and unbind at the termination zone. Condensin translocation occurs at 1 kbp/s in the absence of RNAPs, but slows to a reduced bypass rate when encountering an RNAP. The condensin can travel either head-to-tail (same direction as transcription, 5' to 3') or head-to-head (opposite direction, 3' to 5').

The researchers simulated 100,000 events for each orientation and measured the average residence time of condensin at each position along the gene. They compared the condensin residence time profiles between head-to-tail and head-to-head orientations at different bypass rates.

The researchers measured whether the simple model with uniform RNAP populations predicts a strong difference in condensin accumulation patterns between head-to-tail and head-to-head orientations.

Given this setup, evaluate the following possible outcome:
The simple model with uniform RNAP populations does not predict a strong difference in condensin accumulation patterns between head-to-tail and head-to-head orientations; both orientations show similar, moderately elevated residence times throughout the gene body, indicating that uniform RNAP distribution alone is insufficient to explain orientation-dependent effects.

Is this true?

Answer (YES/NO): NO